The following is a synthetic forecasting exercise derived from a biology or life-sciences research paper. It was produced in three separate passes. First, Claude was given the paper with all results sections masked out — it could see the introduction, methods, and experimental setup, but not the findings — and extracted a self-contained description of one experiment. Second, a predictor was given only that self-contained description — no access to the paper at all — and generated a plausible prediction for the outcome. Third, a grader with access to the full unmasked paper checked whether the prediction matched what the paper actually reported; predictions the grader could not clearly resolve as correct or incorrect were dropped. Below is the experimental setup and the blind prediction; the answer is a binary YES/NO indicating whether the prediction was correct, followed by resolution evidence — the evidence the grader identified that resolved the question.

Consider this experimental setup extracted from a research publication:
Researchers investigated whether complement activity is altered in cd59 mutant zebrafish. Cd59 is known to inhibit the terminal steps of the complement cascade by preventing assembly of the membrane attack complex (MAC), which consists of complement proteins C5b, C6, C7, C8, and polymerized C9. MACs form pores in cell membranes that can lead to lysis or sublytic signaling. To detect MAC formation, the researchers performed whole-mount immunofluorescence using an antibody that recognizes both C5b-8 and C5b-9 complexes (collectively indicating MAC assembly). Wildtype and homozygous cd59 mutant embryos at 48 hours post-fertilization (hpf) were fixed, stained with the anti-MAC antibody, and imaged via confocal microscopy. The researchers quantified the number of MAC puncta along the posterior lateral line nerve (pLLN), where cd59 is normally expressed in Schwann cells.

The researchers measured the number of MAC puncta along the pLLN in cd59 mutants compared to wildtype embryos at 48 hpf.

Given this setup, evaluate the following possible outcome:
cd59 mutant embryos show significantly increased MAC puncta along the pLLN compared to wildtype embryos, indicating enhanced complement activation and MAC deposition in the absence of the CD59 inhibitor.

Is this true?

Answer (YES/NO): YES